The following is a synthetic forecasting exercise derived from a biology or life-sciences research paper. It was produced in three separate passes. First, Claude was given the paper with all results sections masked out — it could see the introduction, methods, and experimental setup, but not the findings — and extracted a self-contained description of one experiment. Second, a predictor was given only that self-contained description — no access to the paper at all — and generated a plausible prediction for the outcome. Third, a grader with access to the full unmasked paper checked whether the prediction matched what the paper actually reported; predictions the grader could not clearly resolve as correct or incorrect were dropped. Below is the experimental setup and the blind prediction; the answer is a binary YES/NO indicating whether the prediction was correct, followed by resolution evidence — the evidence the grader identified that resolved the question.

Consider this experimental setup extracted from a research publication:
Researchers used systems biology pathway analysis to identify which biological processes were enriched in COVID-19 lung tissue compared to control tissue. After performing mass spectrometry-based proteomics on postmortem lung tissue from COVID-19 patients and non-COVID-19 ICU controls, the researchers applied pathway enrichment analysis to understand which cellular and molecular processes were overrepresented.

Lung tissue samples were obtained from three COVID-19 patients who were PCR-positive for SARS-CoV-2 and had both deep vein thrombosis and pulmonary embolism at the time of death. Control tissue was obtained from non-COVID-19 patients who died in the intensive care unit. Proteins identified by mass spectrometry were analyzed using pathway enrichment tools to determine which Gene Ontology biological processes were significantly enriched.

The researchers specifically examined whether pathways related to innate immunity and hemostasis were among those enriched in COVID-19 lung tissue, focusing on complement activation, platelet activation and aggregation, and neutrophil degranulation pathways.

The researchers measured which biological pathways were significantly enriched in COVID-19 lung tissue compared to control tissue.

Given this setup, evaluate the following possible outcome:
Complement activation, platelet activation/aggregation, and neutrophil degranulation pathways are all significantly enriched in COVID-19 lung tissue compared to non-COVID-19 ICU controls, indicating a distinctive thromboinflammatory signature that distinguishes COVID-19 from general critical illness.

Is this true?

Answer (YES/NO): YES